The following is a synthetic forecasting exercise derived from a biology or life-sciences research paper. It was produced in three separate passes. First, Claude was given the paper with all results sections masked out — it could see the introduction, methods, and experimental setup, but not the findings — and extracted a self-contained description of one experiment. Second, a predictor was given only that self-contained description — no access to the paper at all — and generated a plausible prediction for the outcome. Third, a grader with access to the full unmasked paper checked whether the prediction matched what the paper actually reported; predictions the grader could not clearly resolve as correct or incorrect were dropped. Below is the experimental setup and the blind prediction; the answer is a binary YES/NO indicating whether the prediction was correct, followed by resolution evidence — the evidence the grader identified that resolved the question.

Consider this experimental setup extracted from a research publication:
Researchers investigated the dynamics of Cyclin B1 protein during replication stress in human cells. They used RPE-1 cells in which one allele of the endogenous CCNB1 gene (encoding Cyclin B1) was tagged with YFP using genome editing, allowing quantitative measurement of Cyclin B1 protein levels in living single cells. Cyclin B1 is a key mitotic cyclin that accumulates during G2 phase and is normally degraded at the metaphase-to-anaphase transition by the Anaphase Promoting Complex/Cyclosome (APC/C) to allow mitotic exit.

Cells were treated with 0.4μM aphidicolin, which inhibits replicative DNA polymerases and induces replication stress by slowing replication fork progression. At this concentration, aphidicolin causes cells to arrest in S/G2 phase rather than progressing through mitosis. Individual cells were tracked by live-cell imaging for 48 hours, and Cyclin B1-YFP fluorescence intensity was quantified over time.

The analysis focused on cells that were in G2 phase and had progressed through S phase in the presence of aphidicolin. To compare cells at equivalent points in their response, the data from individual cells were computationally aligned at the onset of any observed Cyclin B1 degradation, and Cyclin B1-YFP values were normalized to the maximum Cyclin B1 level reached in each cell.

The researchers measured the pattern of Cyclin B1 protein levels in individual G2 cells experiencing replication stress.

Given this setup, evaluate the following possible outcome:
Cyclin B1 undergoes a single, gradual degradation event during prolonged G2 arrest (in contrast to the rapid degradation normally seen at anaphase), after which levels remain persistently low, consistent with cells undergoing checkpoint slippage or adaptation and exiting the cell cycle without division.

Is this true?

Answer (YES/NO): NO